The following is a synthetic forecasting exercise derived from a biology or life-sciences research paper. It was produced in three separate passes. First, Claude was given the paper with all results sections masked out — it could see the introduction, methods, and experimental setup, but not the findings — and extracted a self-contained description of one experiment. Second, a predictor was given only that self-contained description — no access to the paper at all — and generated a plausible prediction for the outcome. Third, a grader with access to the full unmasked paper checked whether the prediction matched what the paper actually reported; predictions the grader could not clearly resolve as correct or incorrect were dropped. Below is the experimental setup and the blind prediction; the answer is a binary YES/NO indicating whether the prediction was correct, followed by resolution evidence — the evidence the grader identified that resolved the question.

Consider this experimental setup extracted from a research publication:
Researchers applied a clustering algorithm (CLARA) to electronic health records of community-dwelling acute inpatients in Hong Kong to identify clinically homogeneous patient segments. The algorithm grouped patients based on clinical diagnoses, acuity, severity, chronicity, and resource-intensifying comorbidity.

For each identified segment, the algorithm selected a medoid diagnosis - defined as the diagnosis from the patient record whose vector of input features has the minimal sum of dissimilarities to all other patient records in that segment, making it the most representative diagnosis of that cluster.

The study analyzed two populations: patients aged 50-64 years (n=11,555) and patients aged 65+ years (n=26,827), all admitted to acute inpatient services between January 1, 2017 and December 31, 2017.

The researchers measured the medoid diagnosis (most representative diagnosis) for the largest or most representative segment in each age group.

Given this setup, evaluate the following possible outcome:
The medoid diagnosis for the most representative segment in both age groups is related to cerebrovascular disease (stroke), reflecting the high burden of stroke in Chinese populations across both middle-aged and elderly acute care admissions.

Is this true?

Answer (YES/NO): NO